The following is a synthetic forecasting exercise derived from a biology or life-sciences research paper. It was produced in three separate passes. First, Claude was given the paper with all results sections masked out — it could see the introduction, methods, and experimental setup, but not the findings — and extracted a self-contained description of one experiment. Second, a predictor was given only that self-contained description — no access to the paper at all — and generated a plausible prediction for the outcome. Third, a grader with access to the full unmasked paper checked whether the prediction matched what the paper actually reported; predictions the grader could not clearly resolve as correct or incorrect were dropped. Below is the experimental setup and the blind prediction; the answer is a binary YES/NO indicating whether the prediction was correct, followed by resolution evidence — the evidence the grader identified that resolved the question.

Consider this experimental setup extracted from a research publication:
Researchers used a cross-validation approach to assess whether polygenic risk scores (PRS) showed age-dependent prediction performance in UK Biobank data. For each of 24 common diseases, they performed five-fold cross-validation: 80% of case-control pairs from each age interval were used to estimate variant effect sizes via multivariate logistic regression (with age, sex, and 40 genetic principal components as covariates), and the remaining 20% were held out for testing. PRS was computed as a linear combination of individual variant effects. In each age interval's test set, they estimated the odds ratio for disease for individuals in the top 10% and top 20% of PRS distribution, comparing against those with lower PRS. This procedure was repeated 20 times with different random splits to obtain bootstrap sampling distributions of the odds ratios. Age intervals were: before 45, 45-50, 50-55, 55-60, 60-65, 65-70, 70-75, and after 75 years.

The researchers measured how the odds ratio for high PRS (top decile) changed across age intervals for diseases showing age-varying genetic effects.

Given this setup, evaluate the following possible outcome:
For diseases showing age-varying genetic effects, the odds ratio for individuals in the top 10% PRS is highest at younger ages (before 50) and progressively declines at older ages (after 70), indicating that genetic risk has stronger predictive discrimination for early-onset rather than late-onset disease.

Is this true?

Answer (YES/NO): YES